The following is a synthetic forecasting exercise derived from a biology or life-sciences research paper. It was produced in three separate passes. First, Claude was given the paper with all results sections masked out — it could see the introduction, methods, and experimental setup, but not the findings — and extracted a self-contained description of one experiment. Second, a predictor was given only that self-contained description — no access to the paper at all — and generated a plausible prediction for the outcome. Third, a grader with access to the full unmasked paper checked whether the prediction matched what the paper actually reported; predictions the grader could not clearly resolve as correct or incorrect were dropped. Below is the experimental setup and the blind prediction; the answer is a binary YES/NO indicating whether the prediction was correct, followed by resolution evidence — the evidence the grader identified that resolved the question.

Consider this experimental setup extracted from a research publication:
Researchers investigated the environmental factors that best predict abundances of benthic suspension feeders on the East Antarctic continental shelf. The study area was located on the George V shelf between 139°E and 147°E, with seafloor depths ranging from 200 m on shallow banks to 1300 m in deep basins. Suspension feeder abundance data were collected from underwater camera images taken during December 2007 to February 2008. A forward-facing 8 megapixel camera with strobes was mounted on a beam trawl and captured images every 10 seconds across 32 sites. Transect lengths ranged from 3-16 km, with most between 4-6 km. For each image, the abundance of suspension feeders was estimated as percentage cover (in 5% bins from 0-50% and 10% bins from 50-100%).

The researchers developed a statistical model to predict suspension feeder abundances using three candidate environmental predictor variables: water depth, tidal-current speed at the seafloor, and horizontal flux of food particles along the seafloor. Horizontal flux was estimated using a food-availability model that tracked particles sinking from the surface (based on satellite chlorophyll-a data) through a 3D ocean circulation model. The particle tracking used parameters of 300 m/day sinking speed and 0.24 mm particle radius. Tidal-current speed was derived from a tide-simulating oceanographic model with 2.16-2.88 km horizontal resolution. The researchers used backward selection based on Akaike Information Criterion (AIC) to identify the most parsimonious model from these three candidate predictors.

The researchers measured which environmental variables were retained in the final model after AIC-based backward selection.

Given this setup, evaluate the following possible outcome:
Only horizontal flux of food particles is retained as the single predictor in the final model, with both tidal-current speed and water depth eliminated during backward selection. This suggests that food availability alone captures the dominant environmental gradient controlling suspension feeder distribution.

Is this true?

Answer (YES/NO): NO